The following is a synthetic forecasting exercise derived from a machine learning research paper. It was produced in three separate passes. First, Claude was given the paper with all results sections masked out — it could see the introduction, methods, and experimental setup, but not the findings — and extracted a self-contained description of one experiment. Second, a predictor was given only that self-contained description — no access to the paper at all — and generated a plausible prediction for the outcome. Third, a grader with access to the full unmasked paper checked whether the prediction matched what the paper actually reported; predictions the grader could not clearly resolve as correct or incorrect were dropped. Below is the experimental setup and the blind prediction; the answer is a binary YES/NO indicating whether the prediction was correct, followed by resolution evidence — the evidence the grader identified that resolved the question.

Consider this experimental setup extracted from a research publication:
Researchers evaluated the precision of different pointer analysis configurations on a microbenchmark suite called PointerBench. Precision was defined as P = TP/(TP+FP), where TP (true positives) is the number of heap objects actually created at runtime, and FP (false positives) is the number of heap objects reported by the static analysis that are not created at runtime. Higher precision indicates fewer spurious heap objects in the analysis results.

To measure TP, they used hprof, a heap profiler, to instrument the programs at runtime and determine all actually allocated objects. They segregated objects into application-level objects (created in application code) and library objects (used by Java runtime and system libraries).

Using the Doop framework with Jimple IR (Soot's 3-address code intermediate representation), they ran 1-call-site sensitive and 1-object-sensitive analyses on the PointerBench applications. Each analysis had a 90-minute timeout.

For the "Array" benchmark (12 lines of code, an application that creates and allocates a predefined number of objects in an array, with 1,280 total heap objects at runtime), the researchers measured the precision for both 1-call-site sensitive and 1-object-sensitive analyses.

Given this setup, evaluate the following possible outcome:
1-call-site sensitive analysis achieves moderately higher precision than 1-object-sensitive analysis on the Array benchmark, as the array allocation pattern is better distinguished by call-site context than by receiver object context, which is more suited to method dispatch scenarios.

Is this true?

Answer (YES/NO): NO